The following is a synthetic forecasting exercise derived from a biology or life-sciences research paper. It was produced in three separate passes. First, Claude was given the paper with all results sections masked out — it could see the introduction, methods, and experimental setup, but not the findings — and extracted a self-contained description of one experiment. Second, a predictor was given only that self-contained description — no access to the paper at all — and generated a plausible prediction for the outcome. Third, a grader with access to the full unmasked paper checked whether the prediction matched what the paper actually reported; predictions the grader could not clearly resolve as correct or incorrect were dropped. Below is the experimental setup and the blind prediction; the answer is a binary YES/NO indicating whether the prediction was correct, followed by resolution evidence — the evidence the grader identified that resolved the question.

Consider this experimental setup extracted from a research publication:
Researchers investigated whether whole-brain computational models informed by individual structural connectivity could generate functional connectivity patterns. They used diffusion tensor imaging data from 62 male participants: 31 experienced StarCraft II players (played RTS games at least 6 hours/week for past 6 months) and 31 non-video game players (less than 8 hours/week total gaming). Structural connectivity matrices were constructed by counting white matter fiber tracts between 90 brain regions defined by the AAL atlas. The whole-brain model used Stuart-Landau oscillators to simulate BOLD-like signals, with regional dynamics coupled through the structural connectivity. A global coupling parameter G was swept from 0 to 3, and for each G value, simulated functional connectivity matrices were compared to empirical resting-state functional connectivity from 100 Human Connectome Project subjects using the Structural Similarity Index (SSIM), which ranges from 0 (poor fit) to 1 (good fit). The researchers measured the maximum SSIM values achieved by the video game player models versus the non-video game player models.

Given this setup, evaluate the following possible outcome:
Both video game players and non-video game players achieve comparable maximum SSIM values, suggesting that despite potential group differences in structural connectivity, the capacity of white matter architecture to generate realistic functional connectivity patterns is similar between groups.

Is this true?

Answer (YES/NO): YES